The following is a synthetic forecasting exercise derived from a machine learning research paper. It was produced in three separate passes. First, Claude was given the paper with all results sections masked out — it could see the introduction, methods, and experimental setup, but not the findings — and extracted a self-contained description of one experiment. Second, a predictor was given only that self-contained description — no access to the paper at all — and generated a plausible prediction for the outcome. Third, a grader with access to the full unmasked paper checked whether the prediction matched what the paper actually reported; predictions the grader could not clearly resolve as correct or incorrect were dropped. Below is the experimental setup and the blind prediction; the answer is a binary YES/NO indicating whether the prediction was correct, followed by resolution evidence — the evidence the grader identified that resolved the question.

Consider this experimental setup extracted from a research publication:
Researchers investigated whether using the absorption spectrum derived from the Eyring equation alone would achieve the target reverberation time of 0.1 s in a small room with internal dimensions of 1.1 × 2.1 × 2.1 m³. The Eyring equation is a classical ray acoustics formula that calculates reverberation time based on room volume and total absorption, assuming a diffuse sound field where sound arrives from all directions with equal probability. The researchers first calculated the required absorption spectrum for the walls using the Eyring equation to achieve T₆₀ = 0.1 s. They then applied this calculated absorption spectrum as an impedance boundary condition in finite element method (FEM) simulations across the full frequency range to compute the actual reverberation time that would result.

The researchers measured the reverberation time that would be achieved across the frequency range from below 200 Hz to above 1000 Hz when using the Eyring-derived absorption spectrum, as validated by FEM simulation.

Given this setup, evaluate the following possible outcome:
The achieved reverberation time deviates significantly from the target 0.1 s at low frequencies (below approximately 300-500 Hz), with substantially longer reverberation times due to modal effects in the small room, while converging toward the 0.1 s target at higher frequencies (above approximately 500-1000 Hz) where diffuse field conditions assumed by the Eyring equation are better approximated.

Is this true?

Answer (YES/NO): NO